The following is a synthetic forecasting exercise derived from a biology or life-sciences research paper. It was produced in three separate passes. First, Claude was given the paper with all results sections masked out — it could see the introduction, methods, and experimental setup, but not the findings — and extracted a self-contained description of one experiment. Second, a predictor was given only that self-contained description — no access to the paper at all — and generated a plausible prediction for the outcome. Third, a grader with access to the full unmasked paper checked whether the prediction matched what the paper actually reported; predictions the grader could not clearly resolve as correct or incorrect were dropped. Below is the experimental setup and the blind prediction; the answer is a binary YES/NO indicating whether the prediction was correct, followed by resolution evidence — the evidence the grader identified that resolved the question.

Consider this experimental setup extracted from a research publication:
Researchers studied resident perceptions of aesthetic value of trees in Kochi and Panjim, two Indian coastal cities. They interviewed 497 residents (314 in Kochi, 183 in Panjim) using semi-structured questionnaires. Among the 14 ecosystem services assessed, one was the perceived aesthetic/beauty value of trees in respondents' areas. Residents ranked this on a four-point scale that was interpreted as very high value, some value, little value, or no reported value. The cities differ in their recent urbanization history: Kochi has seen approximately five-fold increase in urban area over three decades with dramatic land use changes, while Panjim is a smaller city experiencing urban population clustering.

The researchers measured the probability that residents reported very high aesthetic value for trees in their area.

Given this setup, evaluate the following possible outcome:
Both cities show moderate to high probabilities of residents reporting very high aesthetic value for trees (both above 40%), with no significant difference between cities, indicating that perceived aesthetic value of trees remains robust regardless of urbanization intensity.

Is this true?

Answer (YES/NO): NO